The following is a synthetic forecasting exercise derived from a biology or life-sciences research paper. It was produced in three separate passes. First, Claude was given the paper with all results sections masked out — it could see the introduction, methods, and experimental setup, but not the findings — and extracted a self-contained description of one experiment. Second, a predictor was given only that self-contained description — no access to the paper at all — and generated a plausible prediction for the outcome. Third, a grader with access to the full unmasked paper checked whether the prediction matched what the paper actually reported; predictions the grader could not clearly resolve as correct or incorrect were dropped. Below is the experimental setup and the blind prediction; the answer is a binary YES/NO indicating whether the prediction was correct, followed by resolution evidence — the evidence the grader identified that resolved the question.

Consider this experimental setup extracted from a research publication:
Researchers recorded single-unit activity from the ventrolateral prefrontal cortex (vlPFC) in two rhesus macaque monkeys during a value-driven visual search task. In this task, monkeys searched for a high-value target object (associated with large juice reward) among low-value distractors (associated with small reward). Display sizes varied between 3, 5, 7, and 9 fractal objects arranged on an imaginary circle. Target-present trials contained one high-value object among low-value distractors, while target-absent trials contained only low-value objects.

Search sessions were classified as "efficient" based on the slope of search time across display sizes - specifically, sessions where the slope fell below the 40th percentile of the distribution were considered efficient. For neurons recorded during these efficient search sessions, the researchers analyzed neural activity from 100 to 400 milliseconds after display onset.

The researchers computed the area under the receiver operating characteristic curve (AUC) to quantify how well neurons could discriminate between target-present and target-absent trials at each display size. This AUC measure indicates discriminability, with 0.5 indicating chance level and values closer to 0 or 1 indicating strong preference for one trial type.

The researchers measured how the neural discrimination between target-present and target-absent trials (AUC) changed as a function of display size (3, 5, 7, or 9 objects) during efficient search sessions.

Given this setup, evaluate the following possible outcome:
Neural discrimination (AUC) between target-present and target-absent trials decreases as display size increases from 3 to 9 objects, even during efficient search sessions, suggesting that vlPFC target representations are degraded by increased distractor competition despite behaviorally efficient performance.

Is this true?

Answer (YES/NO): NO